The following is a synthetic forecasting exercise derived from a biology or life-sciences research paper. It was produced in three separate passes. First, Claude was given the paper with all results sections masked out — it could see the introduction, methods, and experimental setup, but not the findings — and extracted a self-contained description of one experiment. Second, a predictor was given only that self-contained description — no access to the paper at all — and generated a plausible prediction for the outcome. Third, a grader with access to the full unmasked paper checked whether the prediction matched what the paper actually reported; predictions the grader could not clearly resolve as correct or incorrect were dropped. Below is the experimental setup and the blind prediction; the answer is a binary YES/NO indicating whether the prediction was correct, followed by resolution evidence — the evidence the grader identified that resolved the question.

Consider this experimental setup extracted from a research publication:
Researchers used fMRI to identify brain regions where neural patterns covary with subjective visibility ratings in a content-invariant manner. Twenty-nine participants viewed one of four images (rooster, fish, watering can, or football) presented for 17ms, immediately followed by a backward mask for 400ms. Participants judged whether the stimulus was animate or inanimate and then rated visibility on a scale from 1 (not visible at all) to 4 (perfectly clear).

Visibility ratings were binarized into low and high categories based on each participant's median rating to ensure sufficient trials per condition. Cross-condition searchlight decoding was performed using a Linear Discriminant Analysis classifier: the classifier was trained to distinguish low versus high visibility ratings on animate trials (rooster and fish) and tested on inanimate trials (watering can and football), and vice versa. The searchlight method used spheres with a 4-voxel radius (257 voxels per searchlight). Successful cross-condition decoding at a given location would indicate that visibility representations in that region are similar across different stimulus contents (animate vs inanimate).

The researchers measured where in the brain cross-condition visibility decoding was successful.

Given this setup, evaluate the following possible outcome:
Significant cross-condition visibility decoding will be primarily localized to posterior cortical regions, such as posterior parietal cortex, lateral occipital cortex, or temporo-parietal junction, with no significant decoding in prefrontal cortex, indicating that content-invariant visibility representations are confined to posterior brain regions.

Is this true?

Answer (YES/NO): NO